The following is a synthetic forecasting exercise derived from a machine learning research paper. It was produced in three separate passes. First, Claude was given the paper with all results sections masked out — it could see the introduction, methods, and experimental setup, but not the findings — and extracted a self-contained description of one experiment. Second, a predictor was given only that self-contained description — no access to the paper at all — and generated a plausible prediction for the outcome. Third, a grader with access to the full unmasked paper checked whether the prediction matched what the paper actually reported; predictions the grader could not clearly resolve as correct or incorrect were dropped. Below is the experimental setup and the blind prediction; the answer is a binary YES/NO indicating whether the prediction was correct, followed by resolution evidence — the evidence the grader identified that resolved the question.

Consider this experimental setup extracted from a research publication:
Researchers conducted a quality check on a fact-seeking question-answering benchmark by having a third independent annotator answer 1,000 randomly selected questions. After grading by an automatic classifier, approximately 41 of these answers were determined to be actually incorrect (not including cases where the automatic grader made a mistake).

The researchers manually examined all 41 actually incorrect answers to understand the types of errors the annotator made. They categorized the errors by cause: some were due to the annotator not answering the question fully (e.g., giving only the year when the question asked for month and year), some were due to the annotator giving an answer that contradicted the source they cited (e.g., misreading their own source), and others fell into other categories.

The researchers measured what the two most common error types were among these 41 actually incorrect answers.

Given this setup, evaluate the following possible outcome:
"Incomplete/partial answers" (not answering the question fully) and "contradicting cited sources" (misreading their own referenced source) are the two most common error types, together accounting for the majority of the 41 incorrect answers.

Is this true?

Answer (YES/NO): NO